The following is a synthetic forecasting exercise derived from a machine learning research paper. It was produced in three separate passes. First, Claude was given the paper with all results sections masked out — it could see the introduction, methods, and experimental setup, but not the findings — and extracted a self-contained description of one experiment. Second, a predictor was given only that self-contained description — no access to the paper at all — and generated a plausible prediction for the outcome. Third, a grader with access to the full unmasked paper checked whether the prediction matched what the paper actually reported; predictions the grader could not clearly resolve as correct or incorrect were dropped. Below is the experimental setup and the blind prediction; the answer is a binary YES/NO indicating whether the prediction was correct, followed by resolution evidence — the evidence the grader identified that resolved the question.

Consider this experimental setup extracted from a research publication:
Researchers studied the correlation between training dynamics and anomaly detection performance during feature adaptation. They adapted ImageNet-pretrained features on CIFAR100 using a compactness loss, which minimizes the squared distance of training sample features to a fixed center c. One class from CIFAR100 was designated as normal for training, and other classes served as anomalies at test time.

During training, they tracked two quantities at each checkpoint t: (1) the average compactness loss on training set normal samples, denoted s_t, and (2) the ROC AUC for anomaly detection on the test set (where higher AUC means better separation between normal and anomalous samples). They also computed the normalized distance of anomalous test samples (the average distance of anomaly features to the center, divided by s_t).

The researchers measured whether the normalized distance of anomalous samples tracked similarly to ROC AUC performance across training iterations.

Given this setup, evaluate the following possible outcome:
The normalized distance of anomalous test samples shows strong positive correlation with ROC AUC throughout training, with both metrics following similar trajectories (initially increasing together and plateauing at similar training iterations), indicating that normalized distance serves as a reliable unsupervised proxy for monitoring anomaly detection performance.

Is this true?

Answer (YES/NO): NO